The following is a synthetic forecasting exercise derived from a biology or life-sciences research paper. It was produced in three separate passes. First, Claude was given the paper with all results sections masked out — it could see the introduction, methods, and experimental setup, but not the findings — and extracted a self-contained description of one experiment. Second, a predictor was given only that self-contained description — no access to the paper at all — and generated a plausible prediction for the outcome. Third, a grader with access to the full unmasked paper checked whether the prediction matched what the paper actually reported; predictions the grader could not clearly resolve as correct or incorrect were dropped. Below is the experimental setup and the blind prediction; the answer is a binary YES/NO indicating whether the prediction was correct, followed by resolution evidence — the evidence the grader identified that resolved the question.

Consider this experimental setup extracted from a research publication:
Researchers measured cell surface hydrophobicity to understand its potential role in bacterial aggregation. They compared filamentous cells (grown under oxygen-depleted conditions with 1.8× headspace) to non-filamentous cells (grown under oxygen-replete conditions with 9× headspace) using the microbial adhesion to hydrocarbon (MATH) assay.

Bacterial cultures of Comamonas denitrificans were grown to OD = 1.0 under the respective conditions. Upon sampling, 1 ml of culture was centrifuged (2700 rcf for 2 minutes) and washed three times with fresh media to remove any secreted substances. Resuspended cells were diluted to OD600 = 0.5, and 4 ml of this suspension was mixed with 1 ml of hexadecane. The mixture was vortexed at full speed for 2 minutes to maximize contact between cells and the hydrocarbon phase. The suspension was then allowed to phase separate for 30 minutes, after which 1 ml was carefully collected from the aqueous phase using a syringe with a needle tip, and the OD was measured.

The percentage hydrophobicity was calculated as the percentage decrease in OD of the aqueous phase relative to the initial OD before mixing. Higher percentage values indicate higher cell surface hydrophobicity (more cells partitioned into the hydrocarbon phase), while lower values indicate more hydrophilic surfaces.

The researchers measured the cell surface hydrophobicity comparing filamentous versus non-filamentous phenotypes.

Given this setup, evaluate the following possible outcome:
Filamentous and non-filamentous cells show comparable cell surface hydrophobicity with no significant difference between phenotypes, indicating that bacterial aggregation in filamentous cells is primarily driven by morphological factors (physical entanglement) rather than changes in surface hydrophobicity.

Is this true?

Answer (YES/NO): NO